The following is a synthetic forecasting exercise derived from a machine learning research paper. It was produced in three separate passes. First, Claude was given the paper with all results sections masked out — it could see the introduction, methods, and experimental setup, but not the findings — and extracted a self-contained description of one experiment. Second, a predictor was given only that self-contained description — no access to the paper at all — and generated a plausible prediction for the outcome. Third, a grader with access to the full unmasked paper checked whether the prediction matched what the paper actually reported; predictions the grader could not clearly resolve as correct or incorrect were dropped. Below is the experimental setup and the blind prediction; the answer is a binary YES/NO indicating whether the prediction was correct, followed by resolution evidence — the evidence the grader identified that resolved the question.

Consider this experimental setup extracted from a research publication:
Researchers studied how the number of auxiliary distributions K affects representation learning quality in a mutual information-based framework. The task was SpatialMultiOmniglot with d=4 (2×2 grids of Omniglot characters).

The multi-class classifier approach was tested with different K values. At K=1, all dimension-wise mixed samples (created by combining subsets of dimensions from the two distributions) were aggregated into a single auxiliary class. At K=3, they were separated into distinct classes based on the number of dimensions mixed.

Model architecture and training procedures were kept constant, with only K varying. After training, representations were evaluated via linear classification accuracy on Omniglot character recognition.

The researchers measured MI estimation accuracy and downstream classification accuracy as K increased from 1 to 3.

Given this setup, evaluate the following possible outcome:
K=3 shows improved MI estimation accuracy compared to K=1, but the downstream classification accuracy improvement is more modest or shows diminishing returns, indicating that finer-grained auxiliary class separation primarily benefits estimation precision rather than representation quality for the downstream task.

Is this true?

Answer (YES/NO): NO